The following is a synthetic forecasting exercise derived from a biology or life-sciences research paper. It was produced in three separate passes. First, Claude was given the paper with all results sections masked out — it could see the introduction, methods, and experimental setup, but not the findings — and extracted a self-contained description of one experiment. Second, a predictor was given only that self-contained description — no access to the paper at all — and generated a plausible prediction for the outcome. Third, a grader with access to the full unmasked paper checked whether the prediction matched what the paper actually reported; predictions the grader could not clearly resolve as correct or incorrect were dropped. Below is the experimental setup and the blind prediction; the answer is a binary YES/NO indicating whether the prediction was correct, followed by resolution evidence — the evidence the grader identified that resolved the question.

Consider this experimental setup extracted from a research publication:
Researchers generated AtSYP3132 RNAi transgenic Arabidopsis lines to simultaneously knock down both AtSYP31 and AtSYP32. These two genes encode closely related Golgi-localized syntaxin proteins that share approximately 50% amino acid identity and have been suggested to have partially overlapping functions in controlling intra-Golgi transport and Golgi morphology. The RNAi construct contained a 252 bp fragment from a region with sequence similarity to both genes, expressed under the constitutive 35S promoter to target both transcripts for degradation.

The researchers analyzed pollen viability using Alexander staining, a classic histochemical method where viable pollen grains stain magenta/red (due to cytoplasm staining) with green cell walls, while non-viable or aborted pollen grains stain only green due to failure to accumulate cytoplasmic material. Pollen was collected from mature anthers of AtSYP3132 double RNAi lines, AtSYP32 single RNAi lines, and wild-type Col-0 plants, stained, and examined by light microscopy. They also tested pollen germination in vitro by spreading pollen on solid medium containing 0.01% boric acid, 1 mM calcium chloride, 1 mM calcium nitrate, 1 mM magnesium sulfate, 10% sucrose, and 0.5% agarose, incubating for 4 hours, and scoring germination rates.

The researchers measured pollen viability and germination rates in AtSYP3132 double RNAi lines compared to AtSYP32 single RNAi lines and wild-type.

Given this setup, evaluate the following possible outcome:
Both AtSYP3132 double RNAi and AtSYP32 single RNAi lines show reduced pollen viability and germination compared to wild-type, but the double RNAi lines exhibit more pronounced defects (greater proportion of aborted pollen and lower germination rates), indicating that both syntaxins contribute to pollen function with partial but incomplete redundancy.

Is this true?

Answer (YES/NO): YES